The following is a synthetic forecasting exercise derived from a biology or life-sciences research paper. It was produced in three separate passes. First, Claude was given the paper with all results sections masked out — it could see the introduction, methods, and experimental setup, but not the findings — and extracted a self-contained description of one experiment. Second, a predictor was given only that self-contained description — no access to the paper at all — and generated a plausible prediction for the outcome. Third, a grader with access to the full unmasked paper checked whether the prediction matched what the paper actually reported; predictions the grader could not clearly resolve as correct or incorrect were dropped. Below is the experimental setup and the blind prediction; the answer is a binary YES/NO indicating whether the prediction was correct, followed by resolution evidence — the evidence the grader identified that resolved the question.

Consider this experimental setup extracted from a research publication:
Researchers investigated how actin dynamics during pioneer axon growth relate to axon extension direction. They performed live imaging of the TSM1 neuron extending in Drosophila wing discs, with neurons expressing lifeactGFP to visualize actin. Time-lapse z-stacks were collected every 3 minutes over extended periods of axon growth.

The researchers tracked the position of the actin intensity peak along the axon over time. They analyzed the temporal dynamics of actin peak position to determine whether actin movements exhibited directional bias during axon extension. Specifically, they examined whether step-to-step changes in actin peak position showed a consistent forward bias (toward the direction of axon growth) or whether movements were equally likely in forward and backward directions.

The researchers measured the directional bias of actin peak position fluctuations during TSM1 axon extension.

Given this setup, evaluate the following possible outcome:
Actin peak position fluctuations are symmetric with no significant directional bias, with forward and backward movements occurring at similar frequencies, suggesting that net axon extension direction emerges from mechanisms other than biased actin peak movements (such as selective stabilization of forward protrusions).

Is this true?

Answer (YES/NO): NO